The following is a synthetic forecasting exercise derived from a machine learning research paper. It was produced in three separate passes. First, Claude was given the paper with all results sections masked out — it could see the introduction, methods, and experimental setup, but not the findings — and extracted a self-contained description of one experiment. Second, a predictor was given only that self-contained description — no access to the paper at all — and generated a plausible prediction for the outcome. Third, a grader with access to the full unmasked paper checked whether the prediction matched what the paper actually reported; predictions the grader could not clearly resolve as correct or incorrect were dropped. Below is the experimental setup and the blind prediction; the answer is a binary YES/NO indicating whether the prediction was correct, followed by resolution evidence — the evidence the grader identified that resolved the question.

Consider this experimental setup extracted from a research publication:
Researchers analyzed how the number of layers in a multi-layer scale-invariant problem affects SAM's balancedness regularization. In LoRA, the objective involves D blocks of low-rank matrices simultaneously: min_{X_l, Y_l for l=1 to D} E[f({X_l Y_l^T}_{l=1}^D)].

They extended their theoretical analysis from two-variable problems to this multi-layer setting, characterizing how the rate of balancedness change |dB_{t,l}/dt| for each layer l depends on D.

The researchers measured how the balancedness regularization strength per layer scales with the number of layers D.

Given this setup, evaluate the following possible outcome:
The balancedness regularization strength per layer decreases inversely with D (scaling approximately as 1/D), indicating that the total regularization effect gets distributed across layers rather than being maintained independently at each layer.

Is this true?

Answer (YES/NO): NO